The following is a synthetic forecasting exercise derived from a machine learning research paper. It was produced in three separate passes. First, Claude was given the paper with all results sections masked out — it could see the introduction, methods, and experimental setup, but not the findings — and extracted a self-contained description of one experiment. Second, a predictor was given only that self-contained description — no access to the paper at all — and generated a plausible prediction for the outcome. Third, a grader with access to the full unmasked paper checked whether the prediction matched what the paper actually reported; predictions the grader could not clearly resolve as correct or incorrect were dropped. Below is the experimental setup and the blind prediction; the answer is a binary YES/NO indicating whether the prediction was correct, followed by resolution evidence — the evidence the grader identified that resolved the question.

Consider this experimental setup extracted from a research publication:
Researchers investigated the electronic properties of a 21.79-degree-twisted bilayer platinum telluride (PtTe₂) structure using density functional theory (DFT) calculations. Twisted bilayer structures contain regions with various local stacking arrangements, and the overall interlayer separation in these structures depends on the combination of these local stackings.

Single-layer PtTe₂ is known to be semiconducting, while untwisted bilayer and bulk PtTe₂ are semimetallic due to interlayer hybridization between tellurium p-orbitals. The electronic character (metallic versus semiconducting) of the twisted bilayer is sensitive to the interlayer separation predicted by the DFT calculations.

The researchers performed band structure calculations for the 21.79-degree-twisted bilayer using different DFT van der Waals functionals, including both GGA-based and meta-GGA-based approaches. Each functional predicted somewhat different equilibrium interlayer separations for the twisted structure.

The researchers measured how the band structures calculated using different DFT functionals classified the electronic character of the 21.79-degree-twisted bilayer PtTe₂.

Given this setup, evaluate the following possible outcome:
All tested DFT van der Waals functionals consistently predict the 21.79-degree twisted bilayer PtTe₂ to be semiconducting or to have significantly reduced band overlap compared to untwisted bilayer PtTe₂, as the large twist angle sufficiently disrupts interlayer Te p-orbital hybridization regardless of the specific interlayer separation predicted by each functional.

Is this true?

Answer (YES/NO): NO